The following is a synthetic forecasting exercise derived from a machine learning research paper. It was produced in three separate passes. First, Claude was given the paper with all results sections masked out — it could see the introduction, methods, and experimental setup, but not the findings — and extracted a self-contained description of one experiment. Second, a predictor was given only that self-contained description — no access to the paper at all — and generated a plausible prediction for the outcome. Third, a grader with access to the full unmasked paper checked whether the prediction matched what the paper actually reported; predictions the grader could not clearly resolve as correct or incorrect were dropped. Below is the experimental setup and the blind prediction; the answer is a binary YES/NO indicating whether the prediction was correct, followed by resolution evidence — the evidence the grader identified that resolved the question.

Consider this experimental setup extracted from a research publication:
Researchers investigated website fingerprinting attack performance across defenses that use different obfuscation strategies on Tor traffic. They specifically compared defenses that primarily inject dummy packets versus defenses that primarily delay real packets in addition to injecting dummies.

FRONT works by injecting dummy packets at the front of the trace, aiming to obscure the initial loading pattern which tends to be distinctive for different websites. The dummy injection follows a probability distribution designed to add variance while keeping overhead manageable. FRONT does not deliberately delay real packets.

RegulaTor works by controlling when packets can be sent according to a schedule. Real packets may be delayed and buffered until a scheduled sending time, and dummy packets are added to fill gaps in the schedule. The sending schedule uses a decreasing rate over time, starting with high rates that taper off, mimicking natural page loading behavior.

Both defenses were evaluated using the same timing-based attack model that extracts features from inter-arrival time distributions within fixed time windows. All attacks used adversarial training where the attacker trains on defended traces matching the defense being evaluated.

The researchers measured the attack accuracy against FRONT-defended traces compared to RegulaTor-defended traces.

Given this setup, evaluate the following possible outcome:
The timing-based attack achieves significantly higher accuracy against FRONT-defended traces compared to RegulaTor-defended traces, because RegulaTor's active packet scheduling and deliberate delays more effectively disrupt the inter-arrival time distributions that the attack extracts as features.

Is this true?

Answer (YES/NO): YES